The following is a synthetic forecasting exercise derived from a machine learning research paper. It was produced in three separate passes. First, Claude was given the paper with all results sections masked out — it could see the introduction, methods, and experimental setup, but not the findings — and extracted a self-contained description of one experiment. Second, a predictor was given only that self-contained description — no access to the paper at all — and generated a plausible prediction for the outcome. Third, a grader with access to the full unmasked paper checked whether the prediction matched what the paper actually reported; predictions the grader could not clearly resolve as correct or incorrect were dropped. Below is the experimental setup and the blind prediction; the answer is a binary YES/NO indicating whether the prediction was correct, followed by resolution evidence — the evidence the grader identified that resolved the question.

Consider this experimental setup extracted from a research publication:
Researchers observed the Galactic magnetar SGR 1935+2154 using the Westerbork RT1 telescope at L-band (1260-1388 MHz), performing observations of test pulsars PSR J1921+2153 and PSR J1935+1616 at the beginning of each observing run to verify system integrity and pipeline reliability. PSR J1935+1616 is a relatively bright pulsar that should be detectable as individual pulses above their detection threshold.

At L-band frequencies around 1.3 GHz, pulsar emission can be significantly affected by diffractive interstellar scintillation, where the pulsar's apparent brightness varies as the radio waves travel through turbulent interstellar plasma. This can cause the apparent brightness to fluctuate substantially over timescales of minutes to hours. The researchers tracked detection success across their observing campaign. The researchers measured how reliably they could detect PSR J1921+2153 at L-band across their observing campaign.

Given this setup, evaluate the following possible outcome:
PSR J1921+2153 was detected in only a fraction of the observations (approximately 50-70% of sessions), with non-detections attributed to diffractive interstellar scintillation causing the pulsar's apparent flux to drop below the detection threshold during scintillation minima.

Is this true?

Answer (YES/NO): YES